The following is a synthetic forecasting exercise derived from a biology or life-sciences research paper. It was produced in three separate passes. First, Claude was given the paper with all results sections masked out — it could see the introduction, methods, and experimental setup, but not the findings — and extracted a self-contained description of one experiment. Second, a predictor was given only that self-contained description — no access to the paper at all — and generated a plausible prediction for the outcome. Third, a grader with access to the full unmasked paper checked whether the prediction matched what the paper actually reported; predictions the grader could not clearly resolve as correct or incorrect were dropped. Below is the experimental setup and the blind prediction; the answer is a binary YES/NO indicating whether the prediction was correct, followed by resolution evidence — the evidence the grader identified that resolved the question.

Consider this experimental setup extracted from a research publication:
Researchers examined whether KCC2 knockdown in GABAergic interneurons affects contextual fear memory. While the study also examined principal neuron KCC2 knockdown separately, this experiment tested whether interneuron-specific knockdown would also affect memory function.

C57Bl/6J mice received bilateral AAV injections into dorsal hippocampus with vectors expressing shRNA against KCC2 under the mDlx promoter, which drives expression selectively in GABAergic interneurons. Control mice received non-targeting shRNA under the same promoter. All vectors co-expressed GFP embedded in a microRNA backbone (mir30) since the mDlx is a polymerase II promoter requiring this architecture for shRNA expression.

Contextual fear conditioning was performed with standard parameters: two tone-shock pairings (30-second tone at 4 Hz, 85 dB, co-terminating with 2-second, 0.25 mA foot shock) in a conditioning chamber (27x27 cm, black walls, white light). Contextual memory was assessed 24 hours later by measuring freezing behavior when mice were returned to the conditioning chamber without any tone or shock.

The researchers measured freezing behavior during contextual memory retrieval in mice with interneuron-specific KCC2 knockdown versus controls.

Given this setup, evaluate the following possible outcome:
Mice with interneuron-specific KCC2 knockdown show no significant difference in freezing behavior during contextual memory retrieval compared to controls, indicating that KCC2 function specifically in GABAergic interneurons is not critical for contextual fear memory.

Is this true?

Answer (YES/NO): YES